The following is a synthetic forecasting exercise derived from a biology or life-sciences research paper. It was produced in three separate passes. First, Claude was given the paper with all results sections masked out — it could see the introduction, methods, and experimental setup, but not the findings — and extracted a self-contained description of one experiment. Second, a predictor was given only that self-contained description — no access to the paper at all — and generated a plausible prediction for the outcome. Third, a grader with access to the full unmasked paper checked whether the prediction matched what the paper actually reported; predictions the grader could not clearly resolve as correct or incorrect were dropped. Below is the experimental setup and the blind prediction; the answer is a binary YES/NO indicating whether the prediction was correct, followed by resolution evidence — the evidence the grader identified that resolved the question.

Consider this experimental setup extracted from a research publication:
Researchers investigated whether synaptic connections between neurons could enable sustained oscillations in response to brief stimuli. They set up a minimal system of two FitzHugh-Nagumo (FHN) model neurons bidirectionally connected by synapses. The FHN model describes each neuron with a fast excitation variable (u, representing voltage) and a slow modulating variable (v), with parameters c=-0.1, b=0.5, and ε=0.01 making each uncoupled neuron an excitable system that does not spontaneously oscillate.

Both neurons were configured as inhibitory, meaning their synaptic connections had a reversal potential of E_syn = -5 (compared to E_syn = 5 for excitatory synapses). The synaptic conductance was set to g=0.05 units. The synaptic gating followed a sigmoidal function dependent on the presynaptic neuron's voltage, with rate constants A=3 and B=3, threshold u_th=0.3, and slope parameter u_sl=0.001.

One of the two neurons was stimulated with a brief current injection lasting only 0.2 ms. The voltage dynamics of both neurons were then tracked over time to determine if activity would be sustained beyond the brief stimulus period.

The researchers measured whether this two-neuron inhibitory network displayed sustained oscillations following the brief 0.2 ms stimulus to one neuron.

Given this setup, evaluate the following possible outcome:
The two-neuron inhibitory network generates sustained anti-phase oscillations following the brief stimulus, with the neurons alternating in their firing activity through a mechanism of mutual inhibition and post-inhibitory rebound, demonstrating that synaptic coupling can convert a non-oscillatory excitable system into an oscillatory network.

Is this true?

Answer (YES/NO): YES